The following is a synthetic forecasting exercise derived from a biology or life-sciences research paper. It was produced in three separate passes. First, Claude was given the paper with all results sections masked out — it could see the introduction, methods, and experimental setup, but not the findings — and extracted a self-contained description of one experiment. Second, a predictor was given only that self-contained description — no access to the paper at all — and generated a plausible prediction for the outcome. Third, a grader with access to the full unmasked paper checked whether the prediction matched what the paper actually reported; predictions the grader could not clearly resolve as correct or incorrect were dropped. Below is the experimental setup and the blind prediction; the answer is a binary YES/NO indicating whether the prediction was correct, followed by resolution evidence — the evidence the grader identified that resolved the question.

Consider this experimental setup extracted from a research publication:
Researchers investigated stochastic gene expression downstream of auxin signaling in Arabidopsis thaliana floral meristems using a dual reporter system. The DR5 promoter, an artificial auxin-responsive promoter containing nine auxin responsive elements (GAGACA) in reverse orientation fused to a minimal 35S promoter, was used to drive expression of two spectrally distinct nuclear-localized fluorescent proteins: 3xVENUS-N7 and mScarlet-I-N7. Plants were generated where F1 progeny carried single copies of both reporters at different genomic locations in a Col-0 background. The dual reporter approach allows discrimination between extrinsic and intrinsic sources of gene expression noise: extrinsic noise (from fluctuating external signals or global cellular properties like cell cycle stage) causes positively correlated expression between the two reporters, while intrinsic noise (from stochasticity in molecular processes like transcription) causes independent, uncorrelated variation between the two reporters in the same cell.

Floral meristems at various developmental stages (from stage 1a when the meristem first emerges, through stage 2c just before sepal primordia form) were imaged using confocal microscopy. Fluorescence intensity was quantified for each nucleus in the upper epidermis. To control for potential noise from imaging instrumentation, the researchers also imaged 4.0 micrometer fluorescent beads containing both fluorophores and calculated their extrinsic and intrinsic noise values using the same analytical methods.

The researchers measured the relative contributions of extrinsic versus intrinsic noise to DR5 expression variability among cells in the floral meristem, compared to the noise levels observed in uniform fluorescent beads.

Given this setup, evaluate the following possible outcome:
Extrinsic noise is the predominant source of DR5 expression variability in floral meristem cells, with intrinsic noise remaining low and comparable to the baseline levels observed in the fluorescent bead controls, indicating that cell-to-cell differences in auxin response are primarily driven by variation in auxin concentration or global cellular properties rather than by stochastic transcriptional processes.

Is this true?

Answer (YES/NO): NO